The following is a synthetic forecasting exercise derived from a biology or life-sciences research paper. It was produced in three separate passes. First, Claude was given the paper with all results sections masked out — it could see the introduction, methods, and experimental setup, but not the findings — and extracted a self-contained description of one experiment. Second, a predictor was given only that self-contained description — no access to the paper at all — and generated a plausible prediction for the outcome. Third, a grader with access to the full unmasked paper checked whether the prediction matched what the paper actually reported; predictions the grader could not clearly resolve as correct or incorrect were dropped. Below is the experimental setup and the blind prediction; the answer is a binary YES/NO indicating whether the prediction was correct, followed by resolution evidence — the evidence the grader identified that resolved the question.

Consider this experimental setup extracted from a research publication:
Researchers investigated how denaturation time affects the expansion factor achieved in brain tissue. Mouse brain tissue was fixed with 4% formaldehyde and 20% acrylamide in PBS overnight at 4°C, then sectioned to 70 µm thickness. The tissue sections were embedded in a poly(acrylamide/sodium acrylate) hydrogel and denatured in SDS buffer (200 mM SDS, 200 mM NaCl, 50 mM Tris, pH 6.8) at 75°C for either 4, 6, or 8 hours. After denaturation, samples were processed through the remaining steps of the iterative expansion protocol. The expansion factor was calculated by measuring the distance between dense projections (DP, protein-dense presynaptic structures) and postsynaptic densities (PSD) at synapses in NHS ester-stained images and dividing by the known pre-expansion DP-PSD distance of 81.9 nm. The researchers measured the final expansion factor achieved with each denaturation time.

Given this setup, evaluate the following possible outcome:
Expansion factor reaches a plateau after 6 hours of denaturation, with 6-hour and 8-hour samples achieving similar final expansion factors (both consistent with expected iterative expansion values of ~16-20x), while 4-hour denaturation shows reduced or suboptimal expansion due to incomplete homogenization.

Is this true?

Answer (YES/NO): NO